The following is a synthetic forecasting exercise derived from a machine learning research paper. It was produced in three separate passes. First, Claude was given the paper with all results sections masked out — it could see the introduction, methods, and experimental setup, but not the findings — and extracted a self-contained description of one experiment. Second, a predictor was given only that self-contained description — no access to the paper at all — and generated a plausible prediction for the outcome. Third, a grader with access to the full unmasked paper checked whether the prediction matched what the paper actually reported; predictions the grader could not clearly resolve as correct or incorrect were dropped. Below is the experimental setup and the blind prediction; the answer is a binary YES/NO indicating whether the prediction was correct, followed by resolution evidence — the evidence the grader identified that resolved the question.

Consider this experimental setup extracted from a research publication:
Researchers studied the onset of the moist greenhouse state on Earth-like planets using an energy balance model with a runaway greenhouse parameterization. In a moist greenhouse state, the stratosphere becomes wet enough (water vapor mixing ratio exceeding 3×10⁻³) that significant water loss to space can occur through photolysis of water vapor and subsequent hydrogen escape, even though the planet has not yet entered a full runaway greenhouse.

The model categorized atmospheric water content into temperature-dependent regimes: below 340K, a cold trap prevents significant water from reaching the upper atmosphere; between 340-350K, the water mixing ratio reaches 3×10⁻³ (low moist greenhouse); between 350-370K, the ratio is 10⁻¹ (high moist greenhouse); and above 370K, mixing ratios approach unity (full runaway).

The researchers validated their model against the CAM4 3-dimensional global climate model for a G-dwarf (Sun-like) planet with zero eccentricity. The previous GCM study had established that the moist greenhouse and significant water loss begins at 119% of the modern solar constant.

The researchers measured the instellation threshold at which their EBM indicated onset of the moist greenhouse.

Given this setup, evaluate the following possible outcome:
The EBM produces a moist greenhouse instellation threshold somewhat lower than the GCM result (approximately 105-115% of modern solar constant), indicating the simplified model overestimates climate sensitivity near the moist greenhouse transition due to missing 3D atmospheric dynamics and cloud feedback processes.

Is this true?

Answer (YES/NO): NO